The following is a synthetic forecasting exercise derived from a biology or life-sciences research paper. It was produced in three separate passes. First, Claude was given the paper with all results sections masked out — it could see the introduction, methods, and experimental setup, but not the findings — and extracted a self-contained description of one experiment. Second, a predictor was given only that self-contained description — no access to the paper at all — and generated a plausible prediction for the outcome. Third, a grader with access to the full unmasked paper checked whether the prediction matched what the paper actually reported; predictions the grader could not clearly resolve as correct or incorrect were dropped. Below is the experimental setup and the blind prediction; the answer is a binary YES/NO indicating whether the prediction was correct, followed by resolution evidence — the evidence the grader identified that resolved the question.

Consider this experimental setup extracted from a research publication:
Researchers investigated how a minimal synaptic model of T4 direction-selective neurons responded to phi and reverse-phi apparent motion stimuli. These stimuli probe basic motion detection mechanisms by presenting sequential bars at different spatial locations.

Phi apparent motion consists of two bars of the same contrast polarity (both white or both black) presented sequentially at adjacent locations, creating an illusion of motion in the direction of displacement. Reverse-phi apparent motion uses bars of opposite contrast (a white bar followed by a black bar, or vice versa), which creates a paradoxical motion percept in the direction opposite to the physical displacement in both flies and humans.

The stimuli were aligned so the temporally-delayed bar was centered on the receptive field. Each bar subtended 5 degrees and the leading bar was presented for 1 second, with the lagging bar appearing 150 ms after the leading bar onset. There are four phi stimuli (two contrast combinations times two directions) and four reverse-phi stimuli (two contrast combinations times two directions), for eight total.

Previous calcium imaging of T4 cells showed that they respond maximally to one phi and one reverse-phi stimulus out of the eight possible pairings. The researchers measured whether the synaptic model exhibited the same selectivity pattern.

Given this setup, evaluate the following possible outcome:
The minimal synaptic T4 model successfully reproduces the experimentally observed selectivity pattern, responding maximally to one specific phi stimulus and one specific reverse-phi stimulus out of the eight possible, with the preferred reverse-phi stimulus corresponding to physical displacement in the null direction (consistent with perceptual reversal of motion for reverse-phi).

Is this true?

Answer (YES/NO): YES